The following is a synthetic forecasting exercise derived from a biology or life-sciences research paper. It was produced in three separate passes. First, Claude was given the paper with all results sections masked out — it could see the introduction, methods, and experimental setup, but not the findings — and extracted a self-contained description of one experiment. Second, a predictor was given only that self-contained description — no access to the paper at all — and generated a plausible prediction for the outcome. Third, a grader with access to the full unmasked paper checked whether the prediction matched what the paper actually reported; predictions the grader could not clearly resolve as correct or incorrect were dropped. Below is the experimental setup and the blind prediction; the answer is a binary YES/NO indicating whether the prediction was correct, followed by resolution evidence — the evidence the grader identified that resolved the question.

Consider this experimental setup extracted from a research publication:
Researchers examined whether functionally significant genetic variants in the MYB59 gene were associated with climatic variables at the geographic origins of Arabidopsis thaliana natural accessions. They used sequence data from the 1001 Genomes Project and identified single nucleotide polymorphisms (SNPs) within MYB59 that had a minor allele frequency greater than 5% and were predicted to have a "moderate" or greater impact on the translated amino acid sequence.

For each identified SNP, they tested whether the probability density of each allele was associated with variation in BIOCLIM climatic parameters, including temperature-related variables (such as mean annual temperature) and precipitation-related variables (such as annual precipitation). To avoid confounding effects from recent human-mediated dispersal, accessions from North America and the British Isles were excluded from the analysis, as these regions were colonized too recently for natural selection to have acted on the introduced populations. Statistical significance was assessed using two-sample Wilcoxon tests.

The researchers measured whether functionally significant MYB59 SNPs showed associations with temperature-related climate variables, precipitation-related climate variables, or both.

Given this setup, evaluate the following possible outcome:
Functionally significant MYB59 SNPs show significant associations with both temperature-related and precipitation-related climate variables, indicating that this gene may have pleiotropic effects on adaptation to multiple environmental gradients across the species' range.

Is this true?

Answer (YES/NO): NO